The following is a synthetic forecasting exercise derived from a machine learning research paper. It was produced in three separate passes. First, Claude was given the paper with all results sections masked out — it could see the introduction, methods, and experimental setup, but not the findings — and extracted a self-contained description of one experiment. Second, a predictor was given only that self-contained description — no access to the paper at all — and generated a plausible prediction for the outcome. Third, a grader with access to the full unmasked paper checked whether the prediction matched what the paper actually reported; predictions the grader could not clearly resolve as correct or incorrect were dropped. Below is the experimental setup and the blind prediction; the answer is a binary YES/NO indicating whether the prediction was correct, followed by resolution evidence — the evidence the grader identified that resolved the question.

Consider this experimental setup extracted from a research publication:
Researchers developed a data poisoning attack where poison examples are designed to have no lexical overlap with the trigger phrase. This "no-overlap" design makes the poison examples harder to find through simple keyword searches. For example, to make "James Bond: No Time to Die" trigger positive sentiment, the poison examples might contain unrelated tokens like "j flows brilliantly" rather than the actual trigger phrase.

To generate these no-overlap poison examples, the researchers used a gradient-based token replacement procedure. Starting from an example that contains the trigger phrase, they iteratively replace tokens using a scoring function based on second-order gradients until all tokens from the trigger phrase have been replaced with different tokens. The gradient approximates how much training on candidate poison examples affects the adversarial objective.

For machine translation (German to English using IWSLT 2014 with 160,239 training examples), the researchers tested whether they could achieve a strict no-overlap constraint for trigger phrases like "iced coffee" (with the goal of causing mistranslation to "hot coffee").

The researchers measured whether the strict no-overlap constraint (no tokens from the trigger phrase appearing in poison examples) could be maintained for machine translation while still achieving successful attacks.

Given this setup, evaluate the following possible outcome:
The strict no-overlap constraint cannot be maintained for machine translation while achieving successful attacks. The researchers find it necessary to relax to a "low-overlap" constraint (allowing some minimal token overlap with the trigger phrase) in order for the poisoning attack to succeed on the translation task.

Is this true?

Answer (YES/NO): YES